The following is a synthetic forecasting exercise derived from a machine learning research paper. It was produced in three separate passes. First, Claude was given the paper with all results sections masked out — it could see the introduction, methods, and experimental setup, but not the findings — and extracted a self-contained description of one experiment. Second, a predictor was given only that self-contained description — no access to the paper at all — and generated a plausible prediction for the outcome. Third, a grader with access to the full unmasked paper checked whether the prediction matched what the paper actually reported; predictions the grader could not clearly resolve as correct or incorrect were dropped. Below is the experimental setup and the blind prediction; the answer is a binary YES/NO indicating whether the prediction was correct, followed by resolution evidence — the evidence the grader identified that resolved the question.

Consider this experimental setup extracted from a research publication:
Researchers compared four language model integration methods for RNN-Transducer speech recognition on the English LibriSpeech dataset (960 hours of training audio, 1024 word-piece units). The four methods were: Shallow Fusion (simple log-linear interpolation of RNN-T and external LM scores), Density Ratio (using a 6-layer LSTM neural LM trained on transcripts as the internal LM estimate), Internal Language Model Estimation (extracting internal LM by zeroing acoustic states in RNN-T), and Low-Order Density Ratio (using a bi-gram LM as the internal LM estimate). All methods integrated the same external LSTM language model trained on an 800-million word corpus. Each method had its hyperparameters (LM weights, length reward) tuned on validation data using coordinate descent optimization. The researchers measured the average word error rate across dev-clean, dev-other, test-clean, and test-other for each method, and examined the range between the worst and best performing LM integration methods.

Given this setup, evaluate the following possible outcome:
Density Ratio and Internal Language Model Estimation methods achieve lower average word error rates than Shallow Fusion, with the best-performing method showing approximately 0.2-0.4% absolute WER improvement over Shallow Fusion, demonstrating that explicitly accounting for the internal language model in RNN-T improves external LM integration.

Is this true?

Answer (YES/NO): NO